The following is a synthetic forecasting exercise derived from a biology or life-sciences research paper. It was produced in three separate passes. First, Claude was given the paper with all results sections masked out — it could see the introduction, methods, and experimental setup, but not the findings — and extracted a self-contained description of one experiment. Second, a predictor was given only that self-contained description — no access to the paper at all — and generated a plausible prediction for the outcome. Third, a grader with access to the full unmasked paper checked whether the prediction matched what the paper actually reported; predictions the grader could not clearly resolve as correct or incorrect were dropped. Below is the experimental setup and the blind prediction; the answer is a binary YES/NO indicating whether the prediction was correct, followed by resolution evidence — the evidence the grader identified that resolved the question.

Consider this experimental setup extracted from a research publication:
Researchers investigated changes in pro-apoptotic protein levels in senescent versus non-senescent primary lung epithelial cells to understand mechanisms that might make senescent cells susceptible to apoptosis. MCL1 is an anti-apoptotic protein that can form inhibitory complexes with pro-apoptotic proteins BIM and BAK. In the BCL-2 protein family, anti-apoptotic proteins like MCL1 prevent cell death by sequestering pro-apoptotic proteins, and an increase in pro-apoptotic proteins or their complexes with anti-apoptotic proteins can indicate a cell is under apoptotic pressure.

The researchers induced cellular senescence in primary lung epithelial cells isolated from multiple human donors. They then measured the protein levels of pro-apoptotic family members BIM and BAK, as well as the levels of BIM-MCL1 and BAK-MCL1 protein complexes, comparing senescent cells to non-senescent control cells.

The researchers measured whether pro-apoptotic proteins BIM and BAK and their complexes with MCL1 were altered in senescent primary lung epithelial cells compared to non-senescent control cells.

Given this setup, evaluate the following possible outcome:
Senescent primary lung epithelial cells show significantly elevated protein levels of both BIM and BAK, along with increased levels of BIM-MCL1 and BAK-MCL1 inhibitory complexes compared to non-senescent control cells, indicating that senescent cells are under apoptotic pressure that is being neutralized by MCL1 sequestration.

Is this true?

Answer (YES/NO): NO